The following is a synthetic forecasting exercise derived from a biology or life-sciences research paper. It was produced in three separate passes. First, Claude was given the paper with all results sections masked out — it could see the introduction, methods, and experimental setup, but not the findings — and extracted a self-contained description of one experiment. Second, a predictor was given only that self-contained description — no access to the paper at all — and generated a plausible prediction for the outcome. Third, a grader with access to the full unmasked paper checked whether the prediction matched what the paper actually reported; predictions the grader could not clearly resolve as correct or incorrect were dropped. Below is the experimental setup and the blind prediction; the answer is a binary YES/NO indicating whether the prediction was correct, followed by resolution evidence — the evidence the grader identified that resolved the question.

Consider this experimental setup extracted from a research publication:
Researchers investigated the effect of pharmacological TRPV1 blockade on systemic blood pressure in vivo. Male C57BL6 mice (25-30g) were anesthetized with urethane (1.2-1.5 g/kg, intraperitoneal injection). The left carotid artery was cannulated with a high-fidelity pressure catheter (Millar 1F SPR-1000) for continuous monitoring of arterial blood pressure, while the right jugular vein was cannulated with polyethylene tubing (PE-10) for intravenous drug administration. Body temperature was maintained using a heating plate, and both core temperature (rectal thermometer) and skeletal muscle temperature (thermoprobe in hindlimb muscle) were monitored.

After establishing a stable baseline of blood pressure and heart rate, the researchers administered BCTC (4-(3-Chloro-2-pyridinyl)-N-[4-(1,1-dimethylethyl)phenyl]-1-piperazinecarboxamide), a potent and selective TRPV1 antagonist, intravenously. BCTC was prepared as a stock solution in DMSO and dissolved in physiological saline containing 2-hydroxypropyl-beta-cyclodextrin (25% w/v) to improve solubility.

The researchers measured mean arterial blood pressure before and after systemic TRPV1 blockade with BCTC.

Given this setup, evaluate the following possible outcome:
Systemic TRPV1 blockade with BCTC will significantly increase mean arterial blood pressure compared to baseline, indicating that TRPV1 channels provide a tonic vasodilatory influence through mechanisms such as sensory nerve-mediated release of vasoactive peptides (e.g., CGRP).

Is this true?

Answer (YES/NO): NO